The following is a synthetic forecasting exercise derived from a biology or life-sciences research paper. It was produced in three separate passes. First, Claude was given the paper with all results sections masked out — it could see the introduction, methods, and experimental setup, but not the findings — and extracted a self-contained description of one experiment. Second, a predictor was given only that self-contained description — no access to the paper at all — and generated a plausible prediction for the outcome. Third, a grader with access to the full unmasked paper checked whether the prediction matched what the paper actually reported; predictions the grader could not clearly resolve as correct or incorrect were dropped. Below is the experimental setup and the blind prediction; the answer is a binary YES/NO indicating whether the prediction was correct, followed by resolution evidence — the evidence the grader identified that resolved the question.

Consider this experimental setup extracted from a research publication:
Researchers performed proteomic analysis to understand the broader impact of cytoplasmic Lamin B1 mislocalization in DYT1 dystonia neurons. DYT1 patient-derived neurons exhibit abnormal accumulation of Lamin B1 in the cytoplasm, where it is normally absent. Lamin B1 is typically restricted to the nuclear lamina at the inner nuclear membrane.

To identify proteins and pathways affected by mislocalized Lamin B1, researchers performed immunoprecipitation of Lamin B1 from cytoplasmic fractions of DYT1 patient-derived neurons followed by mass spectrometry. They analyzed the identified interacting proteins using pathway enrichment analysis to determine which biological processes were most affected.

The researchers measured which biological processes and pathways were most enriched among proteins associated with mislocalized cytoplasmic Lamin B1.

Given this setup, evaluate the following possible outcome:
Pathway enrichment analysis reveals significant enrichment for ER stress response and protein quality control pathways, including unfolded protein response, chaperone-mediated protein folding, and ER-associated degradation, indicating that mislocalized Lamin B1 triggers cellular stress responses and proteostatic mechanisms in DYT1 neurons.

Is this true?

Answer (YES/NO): NO